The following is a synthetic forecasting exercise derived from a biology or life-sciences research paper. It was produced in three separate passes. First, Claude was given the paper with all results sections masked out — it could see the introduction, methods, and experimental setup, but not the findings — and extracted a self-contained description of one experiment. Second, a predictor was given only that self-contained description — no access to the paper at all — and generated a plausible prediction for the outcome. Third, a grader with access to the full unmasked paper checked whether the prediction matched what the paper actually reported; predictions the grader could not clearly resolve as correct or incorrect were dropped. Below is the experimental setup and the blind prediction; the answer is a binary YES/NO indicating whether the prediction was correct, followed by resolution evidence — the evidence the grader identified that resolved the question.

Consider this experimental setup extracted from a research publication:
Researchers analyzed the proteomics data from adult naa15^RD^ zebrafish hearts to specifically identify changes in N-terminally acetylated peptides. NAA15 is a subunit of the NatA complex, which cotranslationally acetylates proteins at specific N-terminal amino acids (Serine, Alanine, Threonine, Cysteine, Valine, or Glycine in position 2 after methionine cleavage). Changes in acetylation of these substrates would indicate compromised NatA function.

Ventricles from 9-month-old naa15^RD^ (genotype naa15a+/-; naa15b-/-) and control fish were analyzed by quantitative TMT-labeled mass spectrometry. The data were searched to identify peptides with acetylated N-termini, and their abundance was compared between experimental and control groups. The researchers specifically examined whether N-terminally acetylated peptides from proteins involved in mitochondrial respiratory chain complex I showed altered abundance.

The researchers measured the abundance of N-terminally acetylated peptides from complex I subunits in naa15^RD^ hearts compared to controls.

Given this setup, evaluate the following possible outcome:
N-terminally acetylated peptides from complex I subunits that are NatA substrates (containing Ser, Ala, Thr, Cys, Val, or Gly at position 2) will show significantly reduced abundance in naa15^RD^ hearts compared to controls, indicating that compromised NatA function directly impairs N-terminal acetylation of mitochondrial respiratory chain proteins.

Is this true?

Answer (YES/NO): YES